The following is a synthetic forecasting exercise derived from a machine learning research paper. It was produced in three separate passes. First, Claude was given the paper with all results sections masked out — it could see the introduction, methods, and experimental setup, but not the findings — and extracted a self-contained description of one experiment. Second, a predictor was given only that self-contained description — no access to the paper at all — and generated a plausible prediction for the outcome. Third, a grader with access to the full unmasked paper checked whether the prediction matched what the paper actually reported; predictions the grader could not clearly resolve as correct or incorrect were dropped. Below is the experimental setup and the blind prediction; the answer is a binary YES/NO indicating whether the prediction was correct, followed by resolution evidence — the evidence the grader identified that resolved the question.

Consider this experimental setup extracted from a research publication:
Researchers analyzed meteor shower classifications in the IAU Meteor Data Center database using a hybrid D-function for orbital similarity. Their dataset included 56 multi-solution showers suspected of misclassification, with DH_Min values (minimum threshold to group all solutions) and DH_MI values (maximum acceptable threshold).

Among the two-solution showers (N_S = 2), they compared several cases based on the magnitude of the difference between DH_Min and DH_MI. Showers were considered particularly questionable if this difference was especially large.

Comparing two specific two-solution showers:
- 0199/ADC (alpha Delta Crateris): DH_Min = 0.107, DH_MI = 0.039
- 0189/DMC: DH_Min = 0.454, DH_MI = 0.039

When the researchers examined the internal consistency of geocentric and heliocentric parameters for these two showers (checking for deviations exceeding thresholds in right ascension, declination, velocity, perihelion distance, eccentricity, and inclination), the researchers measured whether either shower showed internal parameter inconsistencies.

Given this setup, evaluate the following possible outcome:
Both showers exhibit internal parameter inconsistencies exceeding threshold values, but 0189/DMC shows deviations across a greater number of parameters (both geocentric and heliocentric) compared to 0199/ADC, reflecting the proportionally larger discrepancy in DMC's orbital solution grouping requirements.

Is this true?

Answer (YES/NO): NO